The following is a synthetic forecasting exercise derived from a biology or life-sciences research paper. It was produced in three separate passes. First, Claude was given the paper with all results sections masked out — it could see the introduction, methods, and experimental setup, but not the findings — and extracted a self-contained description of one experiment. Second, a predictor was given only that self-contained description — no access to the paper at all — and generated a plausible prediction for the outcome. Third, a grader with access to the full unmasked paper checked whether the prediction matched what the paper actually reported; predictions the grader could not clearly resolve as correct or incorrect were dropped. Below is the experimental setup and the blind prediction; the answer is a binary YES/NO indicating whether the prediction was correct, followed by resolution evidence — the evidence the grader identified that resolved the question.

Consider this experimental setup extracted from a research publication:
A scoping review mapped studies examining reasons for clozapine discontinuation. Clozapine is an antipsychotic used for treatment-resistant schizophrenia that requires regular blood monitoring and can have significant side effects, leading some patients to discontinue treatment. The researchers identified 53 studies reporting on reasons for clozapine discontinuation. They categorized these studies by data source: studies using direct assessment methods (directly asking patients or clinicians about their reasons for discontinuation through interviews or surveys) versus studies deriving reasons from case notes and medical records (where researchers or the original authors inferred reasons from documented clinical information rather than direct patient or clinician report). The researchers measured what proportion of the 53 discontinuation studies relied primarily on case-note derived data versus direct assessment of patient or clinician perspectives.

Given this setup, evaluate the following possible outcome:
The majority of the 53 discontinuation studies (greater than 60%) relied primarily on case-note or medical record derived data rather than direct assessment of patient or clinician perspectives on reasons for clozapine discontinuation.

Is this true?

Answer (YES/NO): YES